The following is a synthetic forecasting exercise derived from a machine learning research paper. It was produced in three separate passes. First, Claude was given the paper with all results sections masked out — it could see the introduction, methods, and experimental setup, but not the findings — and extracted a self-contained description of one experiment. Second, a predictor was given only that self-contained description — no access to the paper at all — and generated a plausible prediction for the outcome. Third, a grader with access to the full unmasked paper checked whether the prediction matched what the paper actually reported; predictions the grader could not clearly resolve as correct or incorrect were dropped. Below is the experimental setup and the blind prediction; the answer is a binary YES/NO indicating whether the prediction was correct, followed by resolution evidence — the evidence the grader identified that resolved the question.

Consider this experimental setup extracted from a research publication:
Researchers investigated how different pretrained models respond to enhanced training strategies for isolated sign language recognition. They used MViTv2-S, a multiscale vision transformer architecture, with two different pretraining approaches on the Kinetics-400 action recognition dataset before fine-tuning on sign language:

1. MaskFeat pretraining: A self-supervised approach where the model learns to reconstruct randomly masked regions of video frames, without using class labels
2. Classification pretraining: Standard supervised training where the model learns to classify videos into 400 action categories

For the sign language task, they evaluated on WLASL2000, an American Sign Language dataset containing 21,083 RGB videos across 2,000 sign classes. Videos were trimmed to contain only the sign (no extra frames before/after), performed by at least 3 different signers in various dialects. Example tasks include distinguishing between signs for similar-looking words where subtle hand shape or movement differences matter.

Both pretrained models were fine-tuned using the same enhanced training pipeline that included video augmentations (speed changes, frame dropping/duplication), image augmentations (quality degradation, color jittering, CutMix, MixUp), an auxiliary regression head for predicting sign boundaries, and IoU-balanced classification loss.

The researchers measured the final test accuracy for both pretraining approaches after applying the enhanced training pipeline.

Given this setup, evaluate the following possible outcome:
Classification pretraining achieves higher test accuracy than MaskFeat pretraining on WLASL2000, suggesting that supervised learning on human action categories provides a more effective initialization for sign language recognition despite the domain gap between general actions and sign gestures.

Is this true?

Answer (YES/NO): YES